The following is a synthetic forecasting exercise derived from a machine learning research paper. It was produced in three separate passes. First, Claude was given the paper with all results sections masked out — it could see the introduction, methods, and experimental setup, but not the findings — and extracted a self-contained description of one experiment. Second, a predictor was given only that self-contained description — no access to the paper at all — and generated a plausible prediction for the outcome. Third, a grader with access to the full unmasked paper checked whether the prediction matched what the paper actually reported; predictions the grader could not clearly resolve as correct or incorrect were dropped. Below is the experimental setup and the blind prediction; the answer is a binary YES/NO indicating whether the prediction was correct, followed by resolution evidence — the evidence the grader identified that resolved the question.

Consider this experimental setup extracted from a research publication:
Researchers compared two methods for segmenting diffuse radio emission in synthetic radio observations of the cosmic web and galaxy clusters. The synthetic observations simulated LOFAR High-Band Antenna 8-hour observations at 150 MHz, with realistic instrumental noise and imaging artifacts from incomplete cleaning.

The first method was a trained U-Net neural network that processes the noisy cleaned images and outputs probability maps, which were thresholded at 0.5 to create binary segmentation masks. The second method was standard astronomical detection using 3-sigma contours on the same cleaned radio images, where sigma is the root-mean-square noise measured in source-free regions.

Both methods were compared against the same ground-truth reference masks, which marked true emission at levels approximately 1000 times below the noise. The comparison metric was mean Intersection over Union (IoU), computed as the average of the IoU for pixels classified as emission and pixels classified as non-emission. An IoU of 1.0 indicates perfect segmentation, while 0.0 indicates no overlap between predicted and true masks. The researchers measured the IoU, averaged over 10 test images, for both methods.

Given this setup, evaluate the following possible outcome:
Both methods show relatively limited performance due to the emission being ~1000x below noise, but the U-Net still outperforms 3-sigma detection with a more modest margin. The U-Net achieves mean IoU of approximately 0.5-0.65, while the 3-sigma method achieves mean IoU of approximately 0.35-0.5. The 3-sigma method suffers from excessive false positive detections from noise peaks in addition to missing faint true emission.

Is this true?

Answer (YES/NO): NO